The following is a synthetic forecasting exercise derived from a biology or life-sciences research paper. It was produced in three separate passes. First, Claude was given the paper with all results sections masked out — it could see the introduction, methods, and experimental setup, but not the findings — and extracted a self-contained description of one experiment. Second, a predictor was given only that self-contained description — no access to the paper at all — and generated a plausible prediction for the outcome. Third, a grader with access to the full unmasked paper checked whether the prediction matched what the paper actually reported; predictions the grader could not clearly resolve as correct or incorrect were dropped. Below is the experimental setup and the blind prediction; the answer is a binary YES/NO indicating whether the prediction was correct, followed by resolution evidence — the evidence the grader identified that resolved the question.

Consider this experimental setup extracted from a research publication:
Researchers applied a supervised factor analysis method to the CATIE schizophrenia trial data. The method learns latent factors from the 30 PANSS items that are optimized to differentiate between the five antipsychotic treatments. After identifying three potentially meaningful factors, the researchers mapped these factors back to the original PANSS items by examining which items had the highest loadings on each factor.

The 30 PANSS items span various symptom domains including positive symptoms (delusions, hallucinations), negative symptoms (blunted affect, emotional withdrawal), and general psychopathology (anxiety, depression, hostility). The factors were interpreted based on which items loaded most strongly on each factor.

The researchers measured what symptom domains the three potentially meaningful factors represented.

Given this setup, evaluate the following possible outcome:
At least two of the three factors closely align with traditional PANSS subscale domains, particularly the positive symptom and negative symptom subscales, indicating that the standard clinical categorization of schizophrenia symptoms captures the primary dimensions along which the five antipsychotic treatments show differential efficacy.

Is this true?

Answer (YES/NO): NO